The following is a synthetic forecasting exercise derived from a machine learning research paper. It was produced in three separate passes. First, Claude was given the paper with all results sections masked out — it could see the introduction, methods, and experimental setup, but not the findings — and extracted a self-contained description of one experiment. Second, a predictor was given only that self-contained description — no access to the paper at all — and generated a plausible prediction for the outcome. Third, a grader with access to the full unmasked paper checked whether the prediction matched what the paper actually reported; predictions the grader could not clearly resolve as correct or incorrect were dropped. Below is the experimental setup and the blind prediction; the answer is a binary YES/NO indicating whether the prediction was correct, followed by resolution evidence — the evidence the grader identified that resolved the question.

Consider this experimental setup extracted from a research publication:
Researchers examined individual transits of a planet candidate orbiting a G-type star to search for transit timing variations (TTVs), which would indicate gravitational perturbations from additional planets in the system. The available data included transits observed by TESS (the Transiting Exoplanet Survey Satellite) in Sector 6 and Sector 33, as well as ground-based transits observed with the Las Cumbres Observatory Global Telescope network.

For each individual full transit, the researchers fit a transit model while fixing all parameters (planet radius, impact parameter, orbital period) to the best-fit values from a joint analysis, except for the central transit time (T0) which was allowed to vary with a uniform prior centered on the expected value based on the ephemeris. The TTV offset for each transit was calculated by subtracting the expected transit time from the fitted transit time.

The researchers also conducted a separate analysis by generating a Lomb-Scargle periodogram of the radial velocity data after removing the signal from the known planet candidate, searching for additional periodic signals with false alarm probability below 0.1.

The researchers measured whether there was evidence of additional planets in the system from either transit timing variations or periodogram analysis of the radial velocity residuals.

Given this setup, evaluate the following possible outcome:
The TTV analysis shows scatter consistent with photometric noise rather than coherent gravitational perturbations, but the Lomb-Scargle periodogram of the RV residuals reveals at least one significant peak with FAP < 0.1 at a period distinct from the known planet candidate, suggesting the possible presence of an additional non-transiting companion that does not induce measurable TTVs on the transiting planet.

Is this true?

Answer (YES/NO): NO